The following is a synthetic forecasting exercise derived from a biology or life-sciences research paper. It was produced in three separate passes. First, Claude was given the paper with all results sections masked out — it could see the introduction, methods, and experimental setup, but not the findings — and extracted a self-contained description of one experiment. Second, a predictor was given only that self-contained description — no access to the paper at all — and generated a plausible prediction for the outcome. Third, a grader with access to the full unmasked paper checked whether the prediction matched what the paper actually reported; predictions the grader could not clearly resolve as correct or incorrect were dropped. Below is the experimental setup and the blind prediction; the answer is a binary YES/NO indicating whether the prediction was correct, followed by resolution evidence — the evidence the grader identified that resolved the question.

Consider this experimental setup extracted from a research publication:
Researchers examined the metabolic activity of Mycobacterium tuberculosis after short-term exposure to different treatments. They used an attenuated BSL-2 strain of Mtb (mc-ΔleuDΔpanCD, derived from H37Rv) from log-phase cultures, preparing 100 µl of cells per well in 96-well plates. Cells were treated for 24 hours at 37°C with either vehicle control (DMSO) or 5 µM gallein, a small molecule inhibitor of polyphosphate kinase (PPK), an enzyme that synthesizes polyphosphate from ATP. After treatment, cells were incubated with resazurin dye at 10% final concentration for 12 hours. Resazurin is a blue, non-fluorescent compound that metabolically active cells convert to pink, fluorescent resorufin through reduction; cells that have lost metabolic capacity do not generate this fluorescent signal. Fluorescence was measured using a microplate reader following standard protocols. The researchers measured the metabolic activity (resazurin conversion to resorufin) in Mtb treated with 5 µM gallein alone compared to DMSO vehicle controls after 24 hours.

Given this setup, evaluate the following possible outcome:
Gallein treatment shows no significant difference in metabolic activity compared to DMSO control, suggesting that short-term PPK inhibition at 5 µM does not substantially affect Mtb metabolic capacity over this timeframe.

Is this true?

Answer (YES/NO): NO